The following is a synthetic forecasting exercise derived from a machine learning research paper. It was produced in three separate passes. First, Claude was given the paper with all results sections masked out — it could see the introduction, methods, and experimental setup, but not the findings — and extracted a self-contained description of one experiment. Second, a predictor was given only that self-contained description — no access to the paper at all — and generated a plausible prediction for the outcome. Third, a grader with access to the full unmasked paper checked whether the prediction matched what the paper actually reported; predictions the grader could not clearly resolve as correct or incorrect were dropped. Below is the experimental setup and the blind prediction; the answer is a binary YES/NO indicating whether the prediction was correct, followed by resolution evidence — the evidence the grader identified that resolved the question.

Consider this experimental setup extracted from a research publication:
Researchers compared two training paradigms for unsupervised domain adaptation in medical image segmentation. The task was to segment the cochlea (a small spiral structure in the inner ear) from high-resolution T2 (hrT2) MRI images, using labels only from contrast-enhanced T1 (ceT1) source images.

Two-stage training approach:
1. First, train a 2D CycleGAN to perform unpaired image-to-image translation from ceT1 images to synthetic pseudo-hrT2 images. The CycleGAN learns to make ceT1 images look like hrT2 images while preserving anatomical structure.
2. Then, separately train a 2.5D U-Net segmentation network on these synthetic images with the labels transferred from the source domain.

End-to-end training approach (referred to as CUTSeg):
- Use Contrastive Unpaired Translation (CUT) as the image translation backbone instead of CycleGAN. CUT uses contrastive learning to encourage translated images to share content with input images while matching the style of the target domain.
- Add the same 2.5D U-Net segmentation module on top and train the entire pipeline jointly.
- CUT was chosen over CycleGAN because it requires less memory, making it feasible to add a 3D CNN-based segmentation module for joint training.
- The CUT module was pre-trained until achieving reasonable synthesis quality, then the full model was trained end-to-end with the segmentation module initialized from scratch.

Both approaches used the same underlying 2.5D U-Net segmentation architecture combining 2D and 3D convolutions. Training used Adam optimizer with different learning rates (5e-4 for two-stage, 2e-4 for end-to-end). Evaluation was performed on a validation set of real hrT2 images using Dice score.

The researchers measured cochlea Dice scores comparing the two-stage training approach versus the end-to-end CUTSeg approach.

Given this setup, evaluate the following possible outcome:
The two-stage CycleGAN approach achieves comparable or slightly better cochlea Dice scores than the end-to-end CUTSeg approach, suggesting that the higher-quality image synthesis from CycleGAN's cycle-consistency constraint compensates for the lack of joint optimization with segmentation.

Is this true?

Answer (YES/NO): NO